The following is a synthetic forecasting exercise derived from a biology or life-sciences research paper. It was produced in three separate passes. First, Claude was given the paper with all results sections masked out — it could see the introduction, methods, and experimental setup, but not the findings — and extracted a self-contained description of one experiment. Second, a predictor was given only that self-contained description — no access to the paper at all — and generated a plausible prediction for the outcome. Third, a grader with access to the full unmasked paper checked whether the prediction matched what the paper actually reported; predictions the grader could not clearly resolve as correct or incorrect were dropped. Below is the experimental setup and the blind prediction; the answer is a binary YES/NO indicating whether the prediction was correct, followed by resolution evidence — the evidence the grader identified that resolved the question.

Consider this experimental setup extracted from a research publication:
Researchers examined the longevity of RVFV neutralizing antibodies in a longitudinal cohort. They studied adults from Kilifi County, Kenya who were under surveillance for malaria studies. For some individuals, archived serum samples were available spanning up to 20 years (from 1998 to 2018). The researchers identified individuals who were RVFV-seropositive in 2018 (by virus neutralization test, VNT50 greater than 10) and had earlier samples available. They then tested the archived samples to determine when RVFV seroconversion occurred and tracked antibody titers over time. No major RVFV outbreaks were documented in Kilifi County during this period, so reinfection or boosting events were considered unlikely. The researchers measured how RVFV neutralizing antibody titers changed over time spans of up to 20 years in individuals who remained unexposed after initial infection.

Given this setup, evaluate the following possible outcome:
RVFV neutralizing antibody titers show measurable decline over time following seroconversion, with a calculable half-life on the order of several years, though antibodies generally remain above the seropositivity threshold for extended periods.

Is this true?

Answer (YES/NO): NO